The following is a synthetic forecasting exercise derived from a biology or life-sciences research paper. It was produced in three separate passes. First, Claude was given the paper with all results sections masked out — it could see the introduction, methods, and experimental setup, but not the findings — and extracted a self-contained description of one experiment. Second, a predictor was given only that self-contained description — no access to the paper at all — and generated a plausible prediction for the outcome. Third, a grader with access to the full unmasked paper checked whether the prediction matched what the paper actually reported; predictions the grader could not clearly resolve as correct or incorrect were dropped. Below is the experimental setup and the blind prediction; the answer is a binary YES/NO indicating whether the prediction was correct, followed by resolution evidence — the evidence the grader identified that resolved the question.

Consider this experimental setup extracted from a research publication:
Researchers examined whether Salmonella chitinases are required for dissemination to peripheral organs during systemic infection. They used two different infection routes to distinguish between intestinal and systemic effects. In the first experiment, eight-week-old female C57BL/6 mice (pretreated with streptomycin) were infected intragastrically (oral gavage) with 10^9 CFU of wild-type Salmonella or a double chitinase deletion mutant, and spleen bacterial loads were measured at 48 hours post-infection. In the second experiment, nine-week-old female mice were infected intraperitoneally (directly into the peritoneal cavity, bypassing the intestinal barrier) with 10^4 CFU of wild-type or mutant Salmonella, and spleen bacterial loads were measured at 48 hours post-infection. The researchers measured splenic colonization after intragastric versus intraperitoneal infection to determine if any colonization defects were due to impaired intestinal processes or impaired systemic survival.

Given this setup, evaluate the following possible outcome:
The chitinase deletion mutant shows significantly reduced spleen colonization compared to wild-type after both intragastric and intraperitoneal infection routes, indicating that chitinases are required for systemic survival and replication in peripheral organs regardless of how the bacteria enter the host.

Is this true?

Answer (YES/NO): NO